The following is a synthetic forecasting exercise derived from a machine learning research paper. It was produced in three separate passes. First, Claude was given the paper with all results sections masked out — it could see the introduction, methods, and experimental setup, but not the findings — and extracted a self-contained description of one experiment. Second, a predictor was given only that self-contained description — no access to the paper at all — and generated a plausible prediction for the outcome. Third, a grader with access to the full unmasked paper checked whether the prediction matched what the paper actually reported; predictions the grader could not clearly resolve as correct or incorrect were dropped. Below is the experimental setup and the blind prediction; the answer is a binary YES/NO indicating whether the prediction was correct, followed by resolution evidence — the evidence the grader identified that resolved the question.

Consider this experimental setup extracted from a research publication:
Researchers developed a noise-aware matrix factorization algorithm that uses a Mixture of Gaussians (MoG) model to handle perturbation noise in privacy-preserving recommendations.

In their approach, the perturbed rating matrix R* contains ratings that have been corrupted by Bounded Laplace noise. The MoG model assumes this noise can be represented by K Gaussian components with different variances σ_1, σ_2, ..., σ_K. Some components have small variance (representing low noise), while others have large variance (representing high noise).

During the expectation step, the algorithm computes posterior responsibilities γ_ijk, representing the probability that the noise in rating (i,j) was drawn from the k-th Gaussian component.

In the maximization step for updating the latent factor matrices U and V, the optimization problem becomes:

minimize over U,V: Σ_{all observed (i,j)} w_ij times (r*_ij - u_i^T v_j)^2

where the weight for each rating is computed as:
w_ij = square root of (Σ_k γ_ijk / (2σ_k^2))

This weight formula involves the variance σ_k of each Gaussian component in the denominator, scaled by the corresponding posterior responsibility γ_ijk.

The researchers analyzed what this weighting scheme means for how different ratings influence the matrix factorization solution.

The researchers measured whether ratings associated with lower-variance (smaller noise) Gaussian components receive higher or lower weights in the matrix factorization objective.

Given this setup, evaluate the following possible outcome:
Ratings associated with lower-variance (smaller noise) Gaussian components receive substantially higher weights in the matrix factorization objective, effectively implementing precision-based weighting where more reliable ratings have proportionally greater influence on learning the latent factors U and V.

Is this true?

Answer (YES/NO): YES